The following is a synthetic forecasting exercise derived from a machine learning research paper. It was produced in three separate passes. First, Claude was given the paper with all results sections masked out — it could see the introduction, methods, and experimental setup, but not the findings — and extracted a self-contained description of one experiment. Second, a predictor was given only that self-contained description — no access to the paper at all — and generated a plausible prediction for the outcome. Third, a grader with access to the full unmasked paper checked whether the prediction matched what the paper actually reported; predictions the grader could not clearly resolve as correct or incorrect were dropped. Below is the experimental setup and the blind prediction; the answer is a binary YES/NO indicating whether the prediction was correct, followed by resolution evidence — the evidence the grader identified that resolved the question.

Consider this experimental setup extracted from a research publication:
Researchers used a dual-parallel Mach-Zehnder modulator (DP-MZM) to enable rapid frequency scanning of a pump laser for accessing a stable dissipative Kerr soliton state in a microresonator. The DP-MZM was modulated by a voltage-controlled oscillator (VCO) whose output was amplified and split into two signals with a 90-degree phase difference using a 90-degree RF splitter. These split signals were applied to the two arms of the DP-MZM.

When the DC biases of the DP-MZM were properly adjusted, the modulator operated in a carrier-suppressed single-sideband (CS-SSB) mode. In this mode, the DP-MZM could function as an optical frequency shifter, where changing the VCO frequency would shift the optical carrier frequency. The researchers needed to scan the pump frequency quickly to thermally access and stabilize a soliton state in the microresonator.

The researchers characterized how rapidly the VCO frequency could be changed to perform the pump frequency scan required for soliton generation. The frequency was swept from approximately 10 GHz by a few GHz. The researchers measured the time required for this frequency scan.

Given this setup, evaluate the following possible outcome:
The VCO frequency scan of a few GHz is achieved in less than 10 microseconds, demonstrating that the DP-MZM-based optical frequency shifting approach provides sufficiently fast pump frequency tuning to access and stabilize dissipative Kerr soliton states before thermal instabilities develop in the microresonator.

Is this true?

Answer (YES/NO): NO